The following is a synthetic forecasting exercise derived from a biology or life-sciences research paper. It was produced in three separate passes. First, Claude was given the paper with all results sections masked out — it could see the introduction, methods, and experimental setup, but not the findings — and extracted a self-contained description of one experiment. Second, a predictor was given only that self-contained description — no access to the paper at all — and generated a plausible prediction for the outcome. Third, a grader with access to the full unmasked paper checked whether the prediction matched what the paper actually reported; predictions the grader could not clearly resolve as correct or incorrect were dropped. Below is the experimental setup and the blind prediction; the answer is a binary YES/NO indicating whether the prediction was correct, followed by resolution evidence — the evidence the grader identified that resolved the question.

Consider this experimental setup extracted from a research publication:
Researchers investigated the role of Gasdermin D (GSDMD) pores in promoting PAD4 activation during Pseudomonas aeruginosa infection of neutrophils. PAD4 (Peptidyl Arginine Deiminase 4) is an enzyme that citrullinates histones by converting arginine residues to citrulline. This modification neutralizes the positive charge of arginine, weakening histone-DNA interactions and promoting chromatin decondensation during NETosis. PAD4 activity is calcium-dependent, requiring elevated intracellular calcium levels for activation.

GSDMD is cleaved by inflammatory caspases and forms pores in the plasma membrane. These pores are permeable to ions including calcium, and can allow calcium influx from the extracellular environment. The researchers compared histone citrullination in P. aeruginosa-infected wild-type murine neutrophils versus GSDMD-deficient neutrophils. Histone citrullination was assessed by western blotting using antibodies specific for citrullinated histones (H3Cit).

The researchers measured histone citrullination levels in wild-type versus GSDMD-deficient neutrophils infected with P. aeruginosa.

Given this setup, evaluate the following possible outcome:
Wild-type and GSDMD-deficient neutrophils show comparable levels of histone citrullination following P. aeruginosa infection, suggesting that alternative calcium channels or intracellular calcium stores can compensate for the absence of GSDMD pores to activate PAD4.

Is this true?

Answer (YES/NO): NO